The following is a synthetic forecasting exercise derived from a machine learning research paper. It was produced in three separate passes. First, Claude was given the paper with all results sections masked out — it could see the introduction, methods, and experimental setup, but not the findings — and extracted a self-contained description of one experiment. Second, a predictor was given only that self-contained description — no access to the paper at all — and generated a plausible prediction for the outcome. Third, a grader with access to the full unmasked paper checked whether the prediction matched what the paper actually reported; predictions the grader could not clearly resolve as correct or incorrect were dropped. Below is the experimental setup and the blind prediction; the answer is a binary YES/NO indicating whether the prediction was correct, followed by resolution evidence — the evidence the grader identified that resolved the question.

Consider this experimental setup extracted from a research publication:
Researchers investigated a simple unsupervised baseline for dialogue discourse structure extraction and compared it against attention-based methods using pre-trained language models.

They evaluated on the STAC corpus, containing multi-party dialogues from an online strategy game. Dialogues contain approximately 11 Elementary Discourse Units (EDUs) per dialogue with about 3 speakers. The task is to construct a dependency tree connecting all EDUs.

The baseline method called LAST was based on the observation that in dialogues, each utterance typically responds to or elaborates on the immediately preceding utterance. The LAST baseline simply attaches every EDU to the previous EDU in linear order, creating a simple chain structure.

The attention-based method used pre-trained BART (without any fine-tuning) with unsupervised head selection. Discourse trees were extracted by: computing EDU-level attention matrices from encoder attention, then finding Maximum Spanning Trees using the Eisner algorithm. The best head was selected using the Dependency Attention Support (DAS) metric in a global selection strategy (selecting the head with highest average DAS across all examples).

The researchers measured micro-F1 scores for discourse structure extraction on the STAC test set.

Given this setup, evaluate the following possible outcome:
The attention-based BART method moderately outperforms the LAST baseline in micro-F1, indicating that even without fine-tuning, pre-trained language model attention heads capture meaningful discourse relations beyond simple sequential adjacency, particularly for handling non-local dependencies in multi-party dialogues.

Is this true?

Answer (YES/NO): NO